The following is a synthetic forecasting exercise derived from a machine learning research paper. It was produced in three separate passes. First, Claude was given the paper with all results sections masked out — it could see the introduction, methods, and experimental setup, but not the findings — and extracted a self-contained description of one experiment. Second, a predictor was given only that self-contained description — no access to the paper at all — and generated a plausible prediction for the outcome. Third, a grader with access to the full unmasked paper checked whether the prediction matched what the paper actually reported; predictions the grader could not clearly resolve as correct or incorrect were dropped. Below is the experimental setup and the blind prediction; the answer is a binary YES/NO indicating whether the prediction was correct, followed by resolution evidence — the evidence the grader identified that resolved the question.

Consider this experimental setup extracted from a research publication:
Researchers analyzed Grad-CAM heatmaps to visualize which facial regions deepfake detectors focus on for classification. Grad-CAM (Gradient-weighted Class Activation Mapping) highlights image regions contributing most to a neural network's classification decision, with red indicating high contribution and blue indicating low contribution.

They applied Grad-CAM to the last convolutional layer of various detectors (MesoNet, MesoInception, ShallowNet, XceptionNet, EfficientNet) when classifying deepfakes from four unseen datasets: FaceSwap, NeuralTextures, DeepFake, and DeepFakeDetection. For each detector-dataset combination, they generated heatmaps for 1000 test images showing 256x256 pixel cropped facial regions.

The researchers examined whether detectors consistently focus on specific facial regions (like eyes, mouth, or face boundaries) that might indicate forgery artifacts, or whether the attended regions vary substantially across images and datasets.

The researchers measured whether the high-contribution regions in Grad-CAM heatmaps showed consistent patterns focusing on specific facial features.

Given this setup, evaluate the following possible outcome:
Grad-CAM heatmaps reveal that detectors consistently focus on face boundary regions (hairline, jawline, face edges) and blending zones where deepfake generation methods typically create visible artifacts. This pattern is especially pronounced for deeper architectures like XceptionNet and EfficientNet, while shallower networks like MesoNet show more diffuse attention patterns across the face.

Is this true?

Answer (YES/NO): NO